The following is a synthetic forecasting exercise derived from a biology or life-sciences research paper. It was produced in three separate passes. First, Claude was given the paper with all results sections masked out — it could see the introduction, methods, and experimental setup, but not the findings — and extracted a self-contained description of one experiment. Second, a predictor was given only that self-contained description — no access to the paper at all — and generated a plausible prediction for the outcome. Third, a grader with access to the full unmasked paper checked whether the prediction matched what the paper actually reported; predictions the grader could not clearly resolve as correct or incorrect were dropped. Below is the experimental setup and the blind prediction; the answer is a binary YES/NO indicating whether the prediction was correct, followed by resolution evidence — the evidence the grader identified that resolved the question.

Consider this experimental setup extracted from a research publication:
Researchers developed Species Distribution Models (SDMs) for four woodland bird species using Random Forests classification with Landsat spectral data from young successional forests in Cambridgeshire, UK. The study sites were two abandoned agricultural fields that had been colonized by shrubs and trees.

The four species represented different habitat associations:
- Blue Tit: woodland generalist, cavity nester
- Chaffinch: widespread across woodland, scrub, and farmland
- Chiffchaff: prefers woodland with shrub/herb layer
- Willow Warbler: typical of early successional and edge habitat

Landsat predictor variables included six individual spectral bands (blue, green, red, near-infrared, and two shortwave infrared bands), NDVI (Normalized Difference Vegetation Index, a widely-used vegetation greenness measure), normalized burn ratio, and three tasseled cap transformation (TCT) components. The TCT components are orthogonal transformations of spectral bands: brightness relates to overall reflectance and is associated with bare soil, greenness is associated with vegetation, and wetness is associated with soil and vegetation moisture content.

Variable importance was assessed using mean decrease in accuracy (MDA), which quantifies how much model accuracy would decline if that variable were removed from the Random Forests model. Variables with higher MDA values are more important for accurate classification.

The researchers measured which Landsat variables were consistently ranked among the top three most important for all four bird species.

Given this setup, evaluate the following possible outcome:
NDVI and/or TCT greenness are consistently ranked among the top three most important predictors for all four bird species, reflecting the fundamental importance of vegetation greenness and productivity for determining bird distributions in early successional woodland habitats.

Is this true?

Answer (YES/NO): NO